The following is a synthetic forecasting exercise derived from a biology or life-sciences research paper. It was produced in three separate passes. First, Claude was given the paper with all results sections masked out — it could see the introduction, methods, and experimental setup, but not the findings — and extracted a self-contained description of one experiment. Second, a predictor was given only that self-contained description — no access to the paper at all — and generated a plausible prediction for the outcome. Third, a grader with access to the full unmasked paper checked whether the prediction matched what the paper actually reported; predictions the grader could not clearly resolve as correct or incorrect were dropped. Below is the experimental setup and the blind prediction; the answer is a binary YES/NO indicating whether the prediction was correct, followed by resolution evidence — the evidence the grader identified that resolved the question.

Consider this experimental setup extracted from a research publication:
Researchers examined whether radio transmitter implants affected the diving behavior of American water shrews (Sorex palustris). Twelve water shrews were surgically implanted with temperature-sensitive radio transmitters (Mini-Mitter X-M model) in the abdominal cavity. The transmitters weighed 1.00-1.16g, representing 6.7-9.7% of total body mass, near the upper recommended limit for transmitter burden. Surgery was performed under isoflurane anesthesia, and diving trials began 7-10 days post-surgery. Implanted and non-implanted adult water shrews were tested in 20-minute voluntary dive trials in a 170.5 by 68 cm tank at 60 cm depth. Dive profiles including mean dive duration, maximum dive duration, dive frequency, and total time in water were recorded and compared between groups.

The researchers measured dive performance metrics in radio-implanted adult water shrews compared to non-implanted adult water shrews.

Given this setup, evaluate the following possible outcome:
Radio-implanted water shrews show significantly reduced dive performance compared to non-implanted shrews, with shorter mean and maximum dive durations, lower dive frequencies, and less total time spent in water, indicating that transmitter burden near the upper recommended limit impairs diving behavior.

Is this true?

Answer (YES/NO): NO